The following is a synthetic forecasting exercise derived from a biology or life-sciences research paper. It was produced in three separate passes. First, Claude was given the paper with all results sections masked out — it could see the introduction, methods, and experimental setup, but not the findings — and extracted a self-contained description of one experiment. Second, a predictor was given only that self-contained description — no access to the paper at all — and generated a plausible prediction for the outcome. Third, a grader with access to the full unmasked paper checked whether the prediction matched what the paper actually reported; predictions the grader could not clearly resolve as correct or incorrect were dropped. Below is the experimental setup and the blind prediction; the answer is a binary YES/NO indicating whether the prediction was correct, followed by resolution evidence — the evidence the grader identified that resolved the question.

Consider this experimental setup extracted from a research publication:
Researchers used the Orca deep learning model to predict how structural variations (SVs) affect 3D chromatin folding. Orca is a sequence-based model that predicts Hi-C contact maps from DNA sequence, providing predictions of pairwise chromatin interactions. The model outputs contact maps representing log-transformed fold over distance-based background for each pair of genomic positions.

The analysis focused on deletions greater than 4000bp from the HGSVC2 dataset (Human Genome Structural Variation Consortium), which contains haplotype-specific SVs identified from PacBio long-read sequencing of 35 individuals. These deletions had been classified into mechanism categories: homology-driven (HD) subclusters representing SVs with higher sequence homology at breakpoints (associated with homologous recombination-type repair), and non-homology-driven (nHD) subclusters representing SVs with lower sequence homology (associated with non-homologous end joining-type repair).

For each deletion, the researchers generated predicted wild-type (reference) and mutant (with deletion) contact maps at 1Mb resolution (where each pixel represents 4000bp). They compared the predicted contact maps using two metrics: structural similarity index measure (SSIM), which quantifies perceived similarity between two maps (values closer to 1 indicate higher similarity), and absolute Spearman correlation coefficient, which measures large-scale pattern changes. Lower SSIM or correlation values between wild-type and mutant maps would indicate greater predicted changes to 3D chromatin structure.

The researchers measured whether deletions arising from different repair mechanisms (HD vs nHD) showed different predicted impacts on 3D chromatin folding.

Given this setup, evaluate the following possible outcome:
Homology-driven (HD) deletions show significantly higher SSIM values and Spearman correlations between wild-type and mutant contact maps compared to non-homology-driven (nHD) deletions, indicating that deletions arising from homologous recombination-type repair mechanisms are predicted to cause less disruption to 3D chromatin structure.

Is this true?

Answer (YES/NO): NO